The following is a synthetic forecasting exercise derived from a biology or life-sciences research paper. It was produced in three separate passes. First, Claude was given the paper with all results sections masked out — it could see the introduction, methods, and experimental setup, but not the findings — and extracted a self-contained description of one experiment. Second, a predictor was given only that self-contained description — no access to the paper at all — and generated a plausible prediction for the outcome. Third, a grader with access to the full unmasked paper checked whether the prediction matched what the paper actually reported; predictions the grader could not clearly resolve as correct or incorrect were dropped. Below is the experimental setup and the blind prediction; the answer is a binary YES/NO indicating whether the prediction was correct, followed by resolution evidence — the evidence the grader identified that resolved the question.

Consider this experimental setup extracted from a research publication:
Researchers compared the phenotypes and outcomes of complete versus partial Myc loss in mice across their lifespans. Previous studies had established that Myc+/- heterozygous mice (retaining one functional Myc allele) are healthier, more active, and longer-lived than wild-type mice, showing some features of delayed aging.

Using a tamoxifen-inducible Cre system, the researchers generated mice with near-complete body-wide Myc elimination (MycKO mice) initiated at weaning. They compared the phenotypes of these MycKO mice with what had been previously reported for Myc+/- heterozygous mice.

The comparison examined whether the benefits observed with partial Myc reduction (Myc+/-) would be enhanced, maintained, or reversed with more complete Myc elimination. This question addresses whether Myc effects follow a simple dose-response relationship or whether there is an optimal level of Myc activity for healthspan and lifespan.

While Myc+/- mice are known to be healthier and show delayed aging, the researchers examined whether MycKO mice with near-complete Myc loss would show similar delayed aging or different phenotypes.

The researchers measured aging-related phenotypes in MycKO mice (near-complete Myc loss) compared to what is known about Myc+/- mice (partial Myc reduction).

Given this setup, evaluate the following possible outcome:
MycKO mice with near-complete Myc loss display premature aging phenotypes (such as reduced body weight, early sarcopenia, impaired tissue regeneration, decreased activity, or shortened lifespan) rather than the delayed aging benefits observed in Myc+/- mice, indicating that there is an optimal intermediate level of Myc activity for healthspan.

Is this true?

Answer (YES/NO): NO